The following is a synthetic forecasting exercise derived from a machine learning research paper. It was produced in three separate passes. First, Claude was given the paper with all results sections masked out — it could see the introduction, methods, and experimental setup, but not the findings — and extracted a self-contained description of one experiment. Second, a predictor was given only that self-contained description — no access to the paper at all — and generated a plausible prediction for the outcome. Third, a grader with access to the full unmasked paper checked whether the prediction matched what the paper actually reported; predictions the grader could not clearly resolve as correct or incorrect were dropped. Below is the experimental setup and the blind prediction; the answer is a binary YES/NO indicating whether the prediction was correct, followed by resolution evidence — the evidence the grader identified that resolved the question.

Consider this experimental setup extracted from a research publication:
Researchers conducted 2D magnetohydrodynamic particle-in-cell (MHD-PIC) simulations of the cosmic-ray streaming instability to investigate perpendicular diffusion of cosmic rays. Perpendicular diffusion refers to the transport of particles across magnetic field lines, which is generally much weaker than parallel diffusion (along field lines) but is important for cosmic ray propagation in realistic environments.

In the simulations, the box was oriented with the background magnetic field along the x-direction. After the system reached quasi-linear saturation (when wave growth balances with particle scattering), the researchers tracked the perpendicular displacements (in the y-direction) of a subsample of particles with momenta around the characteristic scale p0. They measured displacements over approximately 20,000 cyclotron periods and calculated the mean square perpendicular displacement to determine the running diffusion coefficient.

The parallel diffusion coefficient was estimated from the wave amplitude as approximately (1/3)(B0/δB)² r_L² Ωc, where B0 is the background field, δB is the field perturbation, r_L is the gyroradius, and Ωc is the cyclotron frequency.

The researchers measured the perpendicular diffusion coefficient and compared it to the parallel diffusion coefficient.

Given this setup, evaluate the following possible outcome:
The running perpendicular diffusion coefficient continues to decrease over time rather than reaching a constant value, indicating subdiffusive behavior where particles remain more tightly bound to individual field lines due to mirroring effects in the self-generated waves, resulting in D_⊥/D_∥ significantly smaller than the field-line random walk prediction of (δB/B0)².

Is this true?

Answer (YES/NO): YES